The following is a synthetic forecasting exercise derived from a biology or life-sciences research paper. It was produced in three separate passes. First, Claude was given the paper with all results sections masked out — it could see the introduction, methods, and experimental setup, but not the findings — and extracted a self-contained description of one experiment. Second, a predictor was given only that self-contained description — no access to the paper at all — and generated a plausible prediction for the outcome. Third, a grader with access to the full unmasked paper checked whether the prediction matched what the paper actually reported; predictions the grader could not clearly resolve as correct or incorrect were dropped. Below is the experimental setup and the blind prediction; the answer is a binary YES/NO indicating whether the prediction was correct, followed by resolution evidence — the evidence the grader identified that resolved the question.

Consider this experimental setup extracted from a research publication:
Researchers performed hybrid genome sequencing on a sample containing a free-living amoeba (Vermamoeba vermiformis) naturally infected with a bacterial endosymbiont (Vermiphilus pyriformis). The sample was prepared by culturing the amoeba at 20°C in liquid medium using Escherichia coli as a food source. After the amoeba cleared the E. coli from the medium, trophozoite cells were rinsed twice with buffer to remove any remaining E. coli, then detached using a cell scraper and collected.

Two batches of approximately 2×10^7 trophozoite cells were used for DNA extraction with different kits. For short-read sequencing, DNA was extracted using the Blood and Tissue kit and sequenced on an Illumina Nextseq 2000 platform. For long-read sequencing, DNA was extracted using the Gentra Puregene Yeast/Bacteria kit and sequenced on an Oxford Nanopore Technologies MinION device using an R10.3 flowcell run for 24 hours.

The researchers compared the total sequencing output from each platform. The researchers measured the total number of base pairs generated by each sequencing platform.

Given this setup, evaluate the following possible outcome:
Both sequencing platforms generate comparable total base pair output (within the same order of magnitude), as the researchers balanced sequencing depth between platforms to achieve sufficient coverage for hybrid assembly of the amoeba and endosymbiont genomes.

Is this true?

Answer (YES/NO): YES